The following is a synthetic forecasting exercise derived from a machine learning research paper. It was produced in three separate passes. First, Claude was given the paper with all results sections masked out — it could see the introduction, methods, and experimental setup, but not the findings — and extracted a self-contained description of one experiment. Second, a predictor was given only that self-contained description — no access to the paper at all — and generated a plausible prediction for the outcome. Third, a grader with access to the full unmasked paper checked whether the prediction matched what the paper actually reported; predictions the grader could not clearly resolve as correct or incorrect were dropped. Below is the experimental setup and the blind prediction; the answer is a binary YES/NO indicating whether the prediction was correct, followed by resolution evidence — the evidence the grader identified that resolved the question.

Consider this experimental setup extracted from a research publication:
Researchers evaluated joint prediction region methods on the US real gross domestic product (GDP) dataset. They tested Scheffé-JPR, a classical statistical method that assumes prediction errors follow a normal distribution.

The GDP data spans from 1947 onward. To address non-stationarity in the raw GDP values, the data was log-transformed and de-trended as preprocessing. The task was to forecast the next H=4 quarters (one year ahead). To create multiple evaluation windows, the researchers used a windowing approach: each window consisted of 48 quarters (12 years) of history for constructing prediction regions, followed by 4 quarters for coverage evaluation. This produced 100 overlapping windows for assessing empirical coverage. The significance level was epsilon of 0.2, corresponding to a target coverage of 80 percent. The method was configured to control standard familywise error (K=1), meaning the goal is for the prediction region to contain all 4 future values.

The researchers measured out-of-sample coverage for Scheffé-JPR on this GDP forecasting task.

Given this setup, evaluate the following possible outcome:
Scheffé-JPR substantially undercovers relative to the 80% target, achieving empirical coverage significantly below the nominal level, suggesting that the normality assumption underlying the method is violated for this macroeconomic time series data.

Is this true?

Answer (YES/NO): YES